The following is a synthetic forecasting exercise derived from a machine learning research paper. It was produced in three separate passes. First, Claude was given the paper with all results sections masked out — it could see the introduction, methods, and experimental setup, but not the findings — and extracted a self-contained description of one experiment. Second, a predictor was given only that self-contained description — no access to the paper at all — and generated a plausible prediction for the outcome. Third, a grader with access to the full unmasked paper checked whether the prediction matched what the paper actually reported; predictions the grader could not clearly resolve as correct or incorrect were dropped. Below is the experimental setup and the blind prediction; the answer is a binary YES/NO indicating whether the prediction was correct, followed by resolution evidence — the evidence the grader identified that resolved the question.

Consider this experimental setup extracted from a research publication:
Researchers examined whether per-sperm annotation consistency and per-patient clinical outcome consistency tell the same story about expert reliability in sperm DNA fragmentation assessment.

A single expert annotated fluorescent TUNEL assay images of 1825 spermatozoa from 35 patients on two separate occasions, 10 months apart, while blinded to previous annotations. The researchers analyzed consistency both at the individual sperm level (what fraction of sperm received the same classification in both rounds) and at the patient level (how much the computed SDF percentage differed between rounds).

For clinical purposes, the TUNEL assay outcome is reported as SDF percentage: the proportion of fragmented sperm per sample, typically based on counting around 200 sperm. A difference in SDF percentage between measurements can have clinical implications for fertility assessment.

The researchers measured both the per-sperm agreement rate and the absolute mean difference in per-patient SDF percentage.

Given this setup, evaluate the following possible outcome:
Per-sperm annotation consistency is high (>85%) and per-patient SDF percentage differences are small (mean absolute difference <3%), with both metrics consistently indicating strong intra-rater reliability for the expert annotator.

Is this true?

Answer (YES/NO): NO